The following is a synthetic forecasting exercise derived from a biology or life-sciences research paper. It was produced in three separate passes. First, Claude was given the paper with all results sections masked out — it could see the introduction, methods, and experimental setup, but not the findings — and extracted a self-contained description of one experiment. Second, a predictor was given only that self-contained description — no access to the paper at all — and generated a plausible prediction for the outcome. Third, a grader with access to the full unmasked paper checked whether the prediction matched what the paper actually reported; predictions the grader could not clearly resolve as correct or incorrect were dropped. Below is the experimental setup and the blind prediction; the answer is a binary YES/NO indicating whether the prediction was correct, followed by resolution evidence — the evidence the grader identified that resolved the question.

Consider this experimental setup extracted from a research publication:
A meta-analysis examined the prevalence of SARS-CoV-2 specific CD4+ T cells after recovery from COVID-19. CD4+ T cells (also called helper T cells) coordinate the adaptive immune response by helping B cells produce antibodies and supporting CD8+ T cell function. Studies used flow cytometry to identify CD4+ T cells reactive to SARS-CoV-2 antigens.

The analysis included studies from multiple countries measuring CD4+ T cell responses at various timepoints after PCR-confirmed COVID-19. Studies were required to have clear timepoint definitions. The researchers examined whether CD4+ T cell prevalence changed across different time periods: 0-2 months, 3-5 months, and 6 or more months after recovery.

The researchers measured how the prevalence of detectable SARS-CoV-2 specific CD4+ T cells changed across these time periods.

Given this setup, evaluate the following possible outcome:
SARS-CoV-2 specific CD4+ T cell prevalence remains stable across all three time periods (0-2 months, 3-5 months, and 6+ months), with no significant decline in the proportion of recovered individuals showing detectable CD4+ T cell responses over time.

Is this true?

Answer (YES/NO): NO